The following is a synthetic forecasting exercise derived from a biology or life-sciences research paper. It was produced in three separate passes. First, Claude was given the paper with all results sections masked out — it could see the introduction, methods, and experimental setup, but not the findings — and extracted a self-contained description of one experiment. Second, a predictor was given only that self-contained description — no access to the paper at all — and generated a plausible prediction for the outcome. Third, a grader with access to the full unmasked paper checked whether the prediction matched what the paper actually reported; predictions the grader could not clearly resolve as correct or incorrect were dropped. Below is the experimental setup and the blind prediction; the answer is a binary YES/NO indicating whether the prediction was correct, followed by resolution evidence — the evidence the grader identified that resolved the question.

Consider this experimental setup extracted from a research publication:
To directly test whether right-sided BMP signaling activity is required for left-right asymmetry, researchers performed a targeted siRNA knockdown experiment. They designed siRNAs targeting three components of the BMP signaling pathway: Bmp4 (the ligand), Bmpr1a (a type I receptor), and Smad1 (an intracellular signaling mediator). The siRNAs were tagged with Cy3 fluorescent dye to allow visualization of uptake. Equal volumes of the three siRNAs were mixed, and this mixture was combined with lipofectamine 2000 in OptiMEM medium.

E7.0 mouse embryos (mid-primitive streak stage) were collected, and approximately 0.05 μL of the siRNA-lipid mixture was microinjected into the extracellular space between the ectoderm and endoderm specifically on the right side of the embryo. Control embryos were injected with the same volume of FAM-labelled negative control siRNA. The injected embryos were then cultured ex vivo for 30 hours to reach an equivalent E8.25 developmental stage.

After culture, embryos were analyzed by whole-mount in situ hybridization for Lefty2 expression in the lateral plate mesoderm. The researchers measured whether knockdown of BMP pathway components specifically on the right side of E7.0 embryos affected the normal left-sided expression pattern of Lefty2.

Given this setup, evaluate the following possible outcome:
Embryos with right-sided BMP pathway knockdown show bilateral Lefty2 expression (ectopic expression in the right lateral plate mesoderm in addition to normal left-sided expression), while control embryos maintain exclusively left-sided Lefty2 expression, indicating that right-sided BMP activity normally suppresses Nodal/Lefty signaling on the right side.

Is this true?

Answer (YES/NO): NO